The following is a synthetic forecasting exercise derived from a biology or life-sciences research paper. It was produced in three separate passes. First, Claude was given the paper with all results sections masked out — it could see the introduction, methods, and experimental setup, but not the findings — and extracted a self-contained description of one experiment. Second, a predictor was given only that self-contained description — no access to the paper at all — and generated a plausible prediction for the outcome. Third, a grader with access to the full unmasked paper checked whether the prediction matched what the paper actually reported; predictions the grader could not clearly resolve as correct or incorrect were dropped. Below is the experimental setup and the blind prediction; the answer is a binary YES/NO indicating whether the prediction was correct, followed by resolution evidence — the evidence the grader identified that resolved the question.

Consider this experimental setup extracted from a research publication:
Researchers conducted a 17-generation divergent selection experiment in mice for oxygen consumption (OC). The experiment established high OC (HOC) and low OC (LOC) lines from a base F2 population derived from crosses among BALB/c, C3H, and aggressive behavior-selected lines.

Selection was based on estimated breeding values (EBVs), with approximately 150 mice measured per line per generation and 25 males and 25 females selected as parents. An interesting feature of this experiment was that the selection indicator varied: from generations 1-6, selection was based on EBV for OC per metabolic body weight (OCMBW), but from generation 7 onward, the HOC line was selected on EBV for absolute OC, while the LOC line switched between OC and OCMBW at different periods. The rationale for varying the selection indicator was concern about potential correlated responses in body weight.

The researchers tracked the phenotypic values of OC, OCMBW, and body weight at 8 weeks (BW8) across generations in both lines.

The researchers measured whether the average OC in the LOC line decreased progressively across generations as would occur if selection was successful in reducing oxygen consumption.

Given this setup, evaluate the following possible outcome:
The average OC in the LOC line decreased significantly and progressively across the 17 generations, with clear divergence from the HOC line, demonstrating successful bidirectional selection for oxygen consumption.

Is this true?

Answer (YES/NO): NO